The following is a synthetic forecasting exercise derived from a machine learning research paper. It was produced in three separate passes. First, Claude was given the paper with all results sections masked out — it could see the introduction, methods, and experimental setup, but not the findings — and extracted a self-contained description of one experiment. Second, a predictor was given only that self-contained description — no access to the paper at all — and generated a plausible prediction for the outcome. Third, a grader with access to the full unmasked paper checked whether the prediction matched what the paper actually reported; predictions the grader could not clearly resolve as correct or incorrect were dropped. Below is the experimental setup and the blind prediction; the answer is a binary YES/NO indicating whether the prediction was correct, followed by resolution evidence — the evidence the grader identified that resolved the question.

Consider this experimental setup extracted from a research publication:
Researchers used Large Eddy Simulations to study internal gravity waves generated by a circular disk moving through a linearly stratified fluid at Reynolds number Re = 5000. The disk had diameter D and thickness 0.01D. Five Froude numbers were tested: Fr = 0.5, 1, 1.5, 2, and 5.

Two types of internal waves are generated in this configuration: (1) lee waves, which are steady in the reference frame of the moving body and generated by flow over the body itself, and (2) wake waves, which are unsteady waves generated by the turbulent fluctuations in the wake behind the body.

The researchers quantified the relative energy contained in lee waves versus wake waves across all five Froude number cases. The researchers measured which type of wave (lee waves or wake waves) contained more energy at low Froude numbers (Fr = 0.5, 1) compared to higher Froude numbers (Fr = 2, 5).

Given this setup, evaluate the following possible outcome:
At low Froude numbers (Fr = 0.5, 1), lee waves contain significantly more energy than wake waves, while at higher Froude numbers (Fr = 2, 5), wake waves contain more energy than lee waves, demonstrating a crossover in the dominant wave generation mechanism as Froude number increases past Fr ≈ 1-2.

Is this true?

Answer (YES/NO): NO